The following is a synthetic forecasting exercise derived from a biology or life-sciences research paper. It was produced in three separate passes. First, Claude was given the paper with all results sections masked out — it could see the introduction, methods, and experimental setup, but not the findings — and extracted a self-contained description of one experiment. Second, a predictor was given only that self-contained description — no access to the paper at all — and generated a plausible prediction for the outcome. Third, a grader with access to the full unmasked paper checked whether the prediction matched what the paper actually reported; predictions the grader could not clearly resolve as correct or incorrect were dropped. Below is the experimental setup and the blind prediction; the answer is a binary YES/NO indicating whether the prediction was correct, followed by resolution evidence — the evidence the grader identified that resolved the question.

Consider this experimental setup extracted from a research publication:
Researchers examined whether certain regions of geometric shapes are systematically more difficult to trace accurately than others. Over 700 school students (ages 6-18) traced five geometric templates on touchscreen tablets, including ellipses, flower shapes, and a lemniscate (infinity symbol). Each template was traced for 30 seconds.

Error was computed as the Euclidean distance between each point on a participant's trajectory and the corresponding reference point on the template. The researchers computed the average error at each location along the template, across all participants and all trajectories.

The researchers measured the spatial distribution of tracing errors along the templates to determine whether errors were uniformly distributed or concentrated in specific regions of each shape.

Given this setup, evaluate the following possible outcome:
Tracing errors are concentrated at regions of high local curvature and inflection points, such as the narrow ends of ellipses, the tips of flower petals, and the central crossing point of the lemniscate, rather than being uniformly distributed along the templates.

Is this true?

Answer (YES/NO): NO